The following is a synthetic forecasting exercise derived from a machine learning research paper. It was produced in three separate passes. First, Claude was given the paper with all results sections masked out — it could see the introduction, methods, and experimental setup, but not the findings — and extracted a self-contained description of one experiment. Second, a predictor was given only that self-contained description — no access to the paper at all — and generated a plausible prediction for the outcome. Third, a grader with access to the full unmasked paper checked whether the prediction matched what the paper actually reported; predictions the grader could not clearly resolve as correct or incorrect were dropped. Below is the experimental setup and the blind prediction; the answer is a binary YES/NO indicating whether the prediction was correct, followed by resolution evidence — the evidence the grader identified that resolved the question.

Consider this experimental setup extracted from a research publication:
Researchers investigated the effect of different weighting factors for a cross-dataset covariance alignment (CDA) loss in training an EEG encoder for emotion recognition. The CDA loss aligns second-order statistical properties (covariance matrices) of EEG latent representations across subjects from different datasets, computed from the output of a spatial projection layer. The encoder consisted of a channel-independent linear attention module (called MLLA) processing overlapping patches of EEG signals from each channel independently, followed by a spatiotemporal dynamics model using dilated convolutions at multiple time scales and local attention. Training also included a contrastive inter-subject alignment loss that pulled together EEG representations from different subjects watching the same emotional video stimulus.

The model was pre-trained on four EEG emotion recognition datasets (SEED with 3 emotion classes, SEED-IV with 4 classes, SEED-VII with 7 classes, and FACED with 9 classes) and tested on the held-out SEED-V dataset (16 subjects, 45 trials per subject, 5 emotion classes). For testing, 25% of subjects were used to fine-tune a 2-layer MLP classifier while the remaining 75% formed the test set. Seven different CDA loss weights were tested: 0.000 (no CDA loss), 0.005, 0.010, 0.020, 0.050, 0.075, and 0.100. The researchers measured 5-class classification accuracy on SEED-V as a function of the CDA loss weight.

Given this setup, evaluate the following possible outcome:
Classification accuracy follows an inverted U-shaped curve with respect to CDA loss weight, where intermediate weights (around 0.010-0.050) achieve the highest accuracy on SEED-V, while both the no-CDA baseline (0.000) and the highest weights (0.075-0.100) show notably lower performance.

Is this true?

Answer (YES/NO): NO